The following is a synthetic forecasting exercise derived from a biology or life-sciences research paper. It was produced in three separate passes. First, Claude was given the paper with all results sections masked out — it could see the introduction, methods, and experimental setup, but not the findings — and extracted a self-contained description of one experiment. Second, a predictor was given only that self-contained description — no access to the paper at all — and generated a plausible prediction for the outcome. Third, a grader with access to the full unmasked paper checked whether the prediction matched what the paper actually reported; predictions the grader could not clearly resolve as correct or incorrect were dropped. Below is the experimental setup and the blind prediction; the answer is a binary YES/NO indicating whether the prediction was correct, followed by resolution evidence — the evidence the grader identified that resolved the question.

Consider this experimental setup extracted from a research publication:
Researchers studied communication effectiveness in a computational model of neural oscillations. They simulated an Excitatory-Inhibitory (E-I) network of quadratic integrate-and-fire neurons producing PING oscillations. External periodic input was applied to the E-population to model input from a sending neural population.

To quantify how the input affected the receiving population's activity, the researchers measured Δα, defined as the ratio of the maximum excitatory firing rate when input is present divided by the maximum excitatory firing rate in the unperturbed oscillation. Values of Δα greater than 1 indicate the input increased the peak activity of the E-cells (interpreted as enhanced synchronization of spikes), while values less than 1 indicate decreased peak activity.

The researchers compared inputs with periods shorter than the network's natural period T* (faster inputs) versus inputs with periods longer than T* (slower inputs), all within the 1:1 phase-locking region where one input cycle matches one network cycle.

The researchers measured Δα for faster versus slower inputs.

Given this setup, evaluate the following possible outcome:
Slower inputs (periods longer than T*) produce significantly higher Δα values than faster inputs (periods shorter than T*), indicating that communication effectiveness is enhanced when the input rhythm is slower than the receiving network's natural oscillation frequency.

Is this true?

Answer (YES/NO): NO